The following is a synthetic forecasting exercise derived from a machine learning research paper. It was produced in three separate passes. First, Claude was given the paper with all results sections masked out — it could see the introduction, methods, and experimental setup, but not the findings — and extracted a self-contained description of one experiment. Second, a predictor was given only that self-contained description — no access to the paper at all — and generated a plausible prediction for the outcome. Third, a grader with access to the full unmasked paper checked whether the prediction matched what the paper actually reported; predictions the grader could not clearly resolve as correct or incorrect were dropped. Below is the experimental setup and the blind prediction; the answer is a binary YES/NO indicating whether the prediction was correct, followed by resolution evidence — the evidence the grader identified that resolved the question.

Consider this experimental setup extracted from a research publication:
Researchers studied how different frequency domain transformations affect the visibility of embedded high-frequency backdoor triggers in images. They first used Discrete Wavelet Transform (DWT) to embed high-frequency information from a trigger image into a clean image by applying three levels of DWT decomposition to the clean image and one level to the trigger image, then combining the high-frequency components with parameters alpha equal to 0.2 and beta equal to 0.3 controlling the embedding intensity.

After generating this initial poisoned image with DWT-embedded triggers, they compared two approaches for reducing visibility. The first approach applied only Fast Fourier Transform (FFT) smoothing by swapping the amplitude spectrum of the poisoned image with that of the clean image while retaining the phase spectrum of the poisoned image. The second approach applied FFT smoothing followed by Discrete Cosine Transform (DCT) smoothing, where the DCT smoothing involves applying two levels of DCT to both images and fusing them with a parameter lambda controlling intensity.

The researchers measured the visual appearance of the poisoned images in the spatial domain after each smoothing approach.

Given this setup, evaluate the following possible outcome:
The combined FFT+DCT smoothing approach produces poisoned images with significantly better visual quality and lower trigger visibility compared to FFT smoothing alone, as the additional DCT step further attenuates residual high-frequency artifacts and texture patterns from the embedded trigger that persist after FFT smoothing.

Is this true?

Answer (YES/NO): YES